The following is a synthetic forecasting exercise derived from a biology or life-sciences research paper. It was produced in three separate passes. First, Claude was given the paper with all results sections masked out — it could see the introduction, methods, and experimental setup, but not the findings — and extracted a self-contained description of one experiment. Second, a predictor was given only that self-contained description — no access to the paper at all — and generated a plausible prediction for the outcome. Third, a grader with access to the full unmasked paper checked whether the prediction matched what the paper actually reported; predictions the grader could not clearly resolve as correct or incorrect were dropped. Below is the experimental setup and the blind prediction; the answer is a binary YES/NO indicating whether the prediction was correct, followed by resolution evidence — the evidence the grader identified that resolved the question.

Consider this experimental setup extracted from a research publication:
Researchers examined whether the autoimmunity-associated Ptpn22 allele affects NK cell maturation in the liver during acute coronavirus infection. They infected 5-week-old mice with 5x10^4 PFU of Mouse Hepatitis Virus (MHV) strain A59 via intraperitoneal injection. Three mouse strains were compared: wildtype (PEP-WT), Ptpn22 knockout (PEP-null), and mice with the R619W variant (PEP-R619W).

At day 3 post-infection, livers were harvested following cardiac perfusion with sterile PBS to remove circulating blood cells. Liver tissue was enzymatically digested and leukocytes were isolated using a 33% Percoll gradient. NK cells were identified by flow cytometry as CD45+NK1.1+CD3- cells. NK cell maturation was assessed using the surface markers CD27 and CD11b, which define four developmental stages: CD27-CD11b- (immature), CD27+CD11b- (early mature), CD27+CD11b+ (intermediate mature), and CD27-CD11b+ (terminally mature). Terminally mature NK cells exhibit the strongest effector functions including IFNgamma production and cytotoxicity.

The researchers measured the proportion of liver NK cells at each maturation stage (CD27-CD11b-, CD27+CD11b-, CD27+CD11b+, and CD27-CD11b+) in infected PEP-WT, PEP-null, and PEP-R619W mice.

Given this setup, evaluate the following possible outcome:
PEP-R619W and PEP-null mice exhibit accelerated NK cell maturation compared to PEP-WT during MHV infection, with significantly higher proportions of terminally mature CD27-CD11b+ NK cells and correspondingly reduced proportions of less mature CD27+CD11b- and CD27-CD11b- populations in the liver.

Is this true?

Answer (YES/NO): NO